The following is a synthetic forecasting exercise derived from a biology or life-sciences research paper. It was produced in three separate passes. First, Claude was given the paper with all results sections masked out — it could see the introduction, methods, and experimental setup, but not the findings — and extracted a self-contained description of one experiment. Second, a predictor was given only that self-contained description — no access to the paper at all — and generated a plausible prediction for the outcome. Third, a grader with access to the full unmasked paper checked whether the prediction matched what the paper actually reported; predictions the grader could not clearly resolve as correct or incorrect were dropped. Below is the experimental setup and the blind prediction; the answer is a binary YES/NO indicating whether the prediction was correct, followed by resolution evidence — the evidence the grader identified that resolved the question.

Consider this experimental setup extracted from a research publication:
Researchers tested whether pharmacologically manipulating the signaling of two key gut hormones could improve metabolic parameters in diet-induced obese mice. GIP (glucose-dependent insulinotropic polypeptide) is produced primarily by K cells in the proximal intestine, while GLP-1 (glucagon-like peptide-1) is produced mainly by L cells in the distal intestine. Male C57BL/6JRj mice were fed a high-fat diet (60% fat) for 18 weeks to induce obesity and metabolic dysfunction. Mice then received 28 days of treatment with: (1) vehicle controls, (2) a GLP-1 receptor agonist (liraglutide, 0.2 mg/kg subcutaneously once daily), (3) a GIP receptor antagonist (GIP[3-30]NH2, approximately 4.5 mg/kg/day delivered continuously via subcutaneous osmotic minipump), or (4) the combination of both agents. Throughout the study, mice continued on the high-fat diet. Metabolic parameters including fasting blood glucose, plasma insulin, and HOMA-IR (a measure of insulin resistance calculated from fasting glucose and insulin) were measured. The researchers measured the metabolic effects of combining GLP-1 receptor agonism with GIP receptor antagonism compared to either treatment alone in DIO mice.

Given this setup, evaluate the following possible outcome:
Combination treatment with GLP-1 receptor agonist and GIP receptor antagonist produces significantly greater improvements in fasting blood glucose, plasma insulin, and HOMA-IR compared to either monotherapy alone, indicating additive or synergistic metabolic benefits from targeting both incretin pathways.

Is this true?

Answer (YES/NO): NO